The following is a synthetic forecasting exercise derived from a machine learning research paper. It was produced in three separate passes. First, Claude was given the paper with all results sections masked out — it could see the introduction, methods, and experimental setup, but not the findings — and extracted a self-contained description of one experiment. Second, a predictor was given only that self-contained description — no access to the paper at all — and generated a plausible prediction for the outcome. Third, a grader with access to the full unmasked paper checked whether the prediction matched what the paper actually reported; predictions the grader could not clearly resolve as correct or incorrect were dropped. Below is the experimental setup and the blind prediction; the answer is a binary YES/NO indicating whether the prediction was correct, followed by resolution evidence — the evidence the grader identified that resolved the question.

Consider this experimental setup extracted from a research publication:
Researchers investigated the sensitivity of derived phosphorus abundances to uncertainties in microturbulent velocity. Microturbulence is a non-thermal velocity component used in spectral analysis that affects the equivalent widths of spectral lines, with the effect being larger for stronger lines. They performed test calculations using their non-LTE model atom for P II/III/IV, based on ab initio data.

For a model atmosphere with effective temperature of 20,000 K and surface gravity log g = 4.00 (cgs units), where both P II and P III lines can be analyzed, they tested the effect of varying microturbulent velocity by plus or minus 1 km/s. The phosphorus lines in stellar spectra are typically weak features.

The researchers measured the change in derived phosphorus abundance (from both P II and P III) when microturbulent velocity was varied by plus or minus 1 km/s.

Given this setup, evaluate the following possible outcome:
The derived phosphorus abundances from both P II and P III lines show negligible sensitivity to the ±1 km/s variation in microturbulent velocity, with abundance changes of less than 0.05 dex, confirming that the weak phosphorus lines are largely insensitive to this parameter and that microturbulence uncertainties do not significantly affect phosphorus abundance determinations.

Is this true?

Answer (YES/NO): YES